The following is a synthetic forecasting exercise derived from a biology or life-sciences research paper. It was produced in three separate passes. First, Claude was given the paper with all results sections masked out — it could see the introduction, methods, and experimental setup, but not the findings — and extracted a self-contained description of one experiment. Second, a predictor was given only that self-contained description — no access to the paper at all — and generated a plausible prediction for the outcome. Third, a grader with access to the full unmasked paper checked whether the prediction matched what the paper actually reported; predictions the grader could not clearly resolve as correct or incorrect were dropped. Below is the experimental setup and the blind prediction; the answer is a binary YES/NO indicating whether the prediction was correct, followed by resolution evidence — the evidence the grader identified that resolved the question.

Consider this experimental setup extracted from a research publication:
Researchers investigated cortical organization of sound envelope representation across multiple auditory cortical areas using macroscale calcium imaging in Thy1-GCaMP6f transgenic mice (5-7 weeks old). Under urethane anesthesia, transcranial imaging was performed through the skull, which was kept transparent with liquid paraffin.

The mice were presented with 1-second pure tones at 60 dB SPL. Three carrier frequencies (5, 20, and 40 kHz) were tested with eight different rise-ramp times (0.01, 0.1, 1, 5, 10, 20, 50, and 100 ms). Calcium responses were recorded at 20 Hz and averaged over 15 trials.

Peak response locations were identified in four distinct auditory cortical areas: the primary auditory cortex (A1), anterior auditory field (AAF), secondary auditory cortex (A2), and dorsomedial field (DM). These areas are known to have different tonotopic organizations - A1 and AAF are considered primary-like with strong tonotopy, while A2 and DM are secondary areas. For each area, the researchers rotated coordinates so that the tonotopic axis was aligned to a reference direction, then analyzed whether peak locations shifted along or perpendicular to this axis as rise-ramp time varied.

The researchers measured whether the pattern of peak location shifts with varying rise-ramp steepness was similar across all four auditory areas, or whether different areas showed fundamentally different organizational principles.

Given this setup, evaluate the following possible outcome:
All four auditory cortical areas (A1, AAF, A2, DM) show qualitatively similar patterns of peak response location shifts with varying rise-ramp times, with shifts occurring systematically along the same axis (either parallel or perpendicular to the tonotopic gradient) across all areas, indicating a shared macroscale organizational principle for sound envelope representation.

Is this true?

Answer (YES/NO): NO